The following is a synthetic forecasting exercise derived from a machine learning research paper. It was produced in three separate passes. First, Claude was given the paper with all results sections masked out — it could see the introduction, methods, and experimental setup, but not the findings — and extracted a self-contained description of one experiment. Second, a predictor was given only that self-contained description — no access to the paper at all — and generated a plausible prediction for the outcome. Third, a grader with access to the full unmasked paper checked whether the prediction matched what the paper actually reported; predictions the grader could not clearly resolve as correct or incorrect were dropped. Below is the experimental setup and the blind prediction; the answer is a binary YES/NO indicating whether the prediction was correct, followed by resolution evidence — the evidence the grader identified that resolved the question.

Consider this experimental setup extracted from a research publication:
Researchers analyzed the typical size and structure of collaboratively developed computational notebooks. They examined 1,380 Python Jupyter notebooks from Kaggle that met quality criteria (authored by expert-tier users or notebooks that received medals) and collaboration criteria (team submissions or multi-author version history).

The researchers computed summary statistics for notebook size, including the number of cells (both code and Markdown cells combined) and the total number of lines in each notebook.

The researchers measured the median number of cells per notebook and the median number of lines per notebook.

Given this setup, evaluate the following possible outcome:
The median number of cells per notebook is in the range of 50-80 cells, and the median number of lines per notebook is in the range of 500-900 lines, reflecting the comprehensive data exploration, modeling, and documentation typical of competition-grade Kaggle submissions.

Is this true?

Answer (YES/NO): NO